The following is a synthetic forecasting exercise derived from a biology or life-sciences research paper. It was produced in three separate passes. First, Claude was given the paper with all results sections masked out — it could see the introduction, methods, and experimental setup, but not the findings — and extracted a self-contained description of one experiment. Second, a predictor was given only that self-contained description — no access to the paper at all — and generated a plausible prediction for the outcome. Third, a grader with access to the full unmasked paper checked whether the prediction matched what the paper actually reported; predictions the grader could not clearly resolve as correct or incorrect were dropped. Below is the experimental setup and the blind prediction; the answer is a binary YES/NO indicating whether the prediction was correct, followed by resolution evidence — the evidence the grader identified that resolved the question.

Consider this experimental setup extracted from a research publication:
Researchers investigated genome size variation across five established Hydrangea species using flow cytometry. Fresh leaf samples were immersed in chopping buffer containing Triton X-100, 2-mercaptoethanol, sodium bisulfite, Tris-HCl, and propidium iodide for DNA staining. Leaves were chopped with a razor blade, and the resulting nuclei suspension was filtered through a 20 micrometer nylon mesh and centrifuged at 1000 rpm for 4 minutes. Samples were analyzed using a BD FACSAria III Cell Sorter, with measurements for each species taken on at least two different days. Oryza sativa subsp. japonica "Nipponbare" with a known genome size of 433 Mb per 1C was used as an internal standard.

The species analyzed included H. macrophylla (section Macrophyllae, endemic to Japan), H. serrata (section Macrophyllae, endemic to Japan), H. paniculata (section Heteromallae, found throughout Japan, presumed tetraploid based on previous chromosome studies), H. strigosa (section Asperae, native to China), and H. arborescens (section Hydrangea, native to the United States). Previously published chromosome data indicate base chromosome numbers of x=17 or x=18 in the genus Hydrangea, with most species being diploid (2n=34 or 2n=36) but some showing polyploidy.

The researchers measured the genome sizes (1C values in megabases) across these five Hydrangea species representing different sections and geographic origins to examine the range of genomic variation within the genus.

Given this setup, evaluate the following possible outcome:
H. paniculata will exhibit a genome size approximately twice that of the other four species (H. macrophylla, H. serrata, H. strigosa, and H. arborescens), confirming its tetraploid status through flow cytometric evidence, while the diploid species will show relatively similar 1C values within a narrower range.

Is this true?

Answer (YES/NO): NO